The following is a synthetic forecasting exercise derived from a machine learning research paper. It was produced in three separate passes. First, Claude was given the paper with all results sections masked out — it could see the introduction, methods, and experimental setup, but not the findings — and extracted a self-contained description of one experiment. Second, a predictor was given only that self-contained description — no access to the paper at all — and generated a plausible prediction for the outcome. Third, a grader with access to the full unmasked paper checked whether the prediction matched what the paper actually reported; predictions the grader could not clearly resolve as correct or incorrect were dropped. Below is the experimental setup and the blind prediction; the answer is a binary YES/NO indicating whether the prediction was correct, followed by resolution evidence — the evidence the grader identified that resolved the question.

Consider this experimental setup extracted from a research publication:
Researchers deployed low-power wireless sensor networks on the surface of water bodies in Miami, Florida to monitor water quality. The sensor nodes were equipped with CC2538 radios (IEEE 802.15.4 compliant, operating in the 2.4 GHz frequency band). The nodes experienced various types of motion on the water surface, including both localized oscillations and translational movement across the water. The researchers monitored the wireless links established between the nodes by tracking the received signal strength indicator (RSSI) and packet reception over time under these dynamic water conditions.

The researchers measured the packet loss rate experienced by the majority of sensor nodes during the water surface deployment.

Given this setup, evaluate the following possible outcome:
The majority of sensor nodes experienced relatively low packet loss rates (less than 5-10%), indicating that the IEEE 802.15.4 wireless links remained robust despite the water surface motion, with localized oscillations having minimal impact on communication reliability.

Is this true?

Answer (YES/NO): NO